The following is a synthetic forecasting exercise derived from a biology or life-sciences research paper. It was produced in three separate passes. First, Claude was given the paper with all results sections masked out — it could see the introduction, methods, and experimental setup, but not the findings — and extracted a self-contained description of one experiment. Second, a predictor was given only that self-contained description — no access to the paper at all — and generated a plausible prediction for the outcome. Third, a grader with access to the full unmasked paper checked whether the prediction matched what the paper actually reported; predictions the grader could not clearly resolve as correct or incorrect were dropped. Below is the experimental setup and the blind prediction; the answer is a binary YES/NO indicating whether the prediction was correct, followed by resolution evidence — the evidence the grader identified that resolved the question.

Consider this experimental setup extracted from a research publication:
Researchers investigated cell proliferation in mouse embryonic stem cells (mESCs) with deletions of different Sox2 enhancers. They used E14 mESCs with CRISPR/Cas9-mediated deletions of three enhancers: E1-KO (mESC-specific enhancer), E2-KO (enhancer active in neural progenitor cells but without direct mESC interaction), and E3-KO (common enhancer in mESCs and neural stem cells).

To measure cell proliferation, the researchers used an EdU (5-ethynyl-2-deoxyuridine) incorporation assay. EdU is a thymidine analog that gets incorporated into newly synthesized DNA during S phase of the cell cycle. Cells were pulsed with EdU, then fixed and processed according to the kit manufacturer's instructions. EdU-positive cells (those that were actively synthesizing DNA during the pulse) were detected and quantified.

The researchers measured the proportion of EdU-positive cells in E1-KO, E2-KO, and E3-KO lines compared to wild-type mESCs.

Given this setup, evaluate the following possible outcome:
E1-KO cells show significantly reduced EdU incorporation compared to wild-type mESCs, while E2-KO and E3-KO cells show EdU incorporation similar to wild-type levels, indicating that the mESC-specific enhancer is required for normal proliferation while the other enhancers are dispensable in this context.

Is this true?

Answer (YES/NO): NO